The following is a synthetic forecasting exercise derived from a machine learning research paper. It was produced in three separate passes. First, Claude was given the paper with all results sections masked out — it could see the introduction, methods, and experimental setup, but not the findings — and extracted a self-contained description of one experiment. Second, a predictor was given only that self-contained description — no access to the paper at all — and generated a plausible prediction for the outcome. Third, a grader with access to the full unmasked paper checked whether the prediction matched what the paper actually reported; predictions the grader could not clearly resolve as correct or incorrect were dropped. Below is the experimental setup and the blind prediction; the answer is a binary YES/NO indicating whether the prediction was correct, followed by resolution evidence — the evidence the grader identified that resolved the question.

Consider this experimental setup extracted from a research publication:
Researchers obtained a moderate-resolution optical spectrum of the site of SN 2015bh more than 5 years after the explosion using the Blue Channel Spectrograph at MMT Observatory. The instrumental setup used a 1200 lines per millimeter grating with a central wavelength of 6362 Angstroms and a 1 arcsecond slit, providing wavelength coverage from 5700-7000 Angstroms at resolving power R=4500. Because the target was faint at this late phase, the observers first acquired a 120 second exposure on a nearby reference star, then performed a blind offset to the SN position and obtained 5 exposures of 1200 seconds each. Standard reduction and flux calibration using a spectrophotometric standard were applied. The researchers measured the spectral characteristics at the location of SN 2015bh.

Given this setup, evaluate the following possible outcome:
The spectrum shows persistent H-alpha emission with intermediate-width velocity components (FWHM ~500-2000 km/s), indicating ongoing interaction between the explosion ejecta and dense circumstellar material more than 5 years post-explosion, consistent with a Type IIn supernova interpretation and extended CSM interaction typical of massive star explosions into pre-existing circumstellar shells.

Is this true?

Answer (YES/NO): NO